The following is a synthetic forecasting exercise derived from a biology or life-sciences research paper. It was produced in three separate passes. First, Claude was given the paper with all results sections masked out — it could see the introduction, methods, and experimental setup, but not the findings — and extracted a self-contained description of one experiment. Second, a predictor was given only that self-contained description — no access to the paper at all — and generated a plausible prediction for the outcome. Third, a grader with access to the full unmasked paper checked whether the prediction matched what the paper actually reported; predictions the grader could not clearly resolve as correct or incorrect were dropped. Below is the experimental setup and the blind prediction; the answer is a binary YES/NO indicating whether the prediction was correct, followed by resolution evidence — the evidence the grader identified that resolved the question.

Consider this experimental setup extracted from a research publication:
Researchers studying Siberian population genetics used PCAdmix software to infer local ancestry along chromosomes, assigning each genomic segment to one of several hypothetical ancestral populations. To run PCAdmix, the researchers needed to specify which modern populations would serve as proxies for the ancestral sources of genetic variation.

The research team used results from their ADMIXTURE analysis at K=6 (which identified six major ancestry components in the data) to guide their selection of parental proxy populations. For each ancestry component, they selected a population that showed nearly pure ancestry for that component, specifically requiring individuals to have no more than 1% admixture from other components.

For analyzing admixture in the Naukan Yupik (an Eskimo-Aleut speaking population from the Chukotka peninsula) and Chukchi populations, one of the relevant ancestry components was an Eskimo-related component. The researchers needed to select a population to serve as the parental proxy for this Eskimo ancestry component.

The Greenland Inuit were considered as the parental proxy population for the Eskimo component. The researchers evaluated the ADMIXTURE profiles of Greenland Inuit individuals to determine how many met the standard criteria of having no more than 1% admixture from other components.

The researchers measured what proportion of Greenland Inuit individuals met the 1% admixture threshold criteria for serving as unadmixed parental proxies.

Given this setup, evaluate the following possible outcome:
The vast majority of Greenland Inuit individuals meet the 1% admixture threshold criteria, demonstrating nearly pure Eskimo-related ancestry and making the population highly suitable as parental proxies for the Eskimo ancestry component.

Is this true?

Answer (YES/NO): NO